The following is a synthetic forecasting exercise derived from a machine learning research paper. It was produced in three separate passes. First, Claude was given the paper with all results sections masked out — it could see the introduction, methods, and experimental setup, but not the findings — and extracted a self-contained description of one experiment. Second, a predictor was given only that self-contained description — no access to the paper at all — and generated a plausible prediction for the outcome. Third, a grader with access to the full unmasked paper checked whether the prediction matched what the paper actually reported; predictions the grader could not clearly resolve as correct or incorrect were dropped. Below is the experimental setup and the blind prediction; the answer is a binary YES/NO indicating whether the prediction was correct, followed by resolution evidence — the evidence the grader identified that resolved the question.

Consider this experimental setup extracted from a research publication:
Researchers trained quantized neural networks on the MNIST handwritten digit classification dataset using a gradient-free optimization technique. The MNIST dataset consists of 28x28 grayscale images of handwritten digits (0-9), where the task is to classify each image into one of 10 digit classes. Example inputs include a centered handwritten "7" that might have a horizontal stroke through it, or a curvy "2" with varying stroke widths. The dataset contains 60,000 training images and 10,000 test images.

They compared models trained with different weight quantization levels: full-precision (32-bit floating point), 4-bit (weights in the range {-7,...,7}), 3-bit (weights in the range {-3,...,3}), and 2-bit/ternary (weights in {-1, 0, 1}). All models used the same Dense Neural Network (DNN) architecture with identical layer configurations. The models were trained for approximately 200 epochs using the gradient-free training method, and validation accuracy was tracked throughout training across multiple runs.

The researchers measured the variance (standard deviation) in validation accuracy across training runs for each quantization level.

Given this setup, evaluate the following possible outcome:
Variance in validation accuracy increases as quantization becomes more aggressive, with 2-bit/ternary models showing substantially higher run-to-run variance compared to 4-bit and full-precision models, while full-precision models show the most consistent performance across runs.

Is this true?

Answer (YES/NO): YES